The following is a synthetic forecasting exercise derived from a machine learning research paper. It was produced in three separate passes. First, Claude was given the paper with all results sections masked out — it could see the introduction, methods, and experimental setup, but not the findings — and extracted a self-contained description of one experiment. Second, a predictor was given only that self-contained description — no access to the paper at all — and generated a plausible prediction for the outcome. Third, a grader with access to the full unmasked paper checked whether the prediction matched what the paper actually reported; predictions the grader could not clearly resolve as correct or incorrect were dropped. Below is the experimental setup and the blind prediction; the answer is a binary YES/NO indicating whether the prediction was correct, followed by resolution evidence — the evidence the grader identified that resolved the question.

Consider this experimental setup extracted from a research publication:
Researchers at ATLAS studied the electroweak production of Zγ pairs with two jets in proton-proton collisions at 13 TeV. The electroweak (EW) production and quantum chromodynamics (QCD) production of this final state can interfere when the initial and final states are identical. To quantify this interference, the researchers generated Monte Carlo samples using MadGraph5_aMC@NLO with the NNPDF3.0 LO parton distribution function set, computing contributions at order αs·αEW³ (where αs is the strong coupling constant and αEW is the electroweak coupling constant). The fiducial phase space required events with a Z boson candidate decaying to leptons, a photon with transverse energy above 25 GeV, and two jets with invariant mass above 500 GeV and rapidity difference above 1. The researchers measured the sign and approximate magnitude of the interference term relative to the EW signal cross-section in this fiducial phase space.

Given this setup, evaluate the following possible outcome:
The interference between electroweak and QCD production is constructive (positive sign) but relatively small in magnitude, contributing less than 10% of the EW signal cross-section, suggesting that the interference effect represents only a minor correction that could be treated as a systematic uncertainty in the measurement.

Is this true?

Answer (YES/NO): YES